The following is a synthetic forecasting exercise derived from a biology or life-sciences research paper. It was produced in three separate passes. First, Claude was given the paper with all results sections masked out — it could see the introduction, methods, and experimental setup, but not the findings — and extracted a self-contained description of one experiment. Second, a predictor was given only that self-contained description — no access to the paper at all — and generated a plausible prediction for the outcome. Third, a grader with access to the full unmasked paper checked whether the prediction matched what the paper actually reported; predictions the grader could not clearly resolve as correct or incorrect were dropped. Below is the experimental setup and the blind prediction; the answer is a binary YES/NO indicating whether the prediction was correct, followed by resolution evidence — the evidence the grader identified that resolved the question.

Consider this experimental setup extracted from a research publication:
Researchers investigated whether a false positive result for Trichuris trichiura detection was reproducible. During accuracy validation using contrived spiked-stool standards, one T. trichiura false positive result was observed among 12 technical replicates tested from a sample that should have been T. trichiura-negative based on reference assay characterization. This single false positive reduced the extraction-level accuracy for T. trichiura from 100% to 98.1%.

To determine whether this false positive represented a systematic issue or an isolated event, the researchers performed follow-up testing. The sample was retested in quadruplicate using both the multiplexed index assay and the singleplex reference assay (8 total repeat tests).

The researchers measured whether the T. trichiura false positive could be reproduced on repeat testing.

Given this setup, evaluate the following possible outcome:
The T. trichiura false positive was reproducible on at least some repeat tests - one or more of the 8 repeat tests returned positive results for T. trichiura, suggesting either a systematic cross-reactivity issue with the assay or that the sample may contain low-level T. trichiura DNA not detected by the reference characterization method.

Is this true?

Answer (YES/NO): NO